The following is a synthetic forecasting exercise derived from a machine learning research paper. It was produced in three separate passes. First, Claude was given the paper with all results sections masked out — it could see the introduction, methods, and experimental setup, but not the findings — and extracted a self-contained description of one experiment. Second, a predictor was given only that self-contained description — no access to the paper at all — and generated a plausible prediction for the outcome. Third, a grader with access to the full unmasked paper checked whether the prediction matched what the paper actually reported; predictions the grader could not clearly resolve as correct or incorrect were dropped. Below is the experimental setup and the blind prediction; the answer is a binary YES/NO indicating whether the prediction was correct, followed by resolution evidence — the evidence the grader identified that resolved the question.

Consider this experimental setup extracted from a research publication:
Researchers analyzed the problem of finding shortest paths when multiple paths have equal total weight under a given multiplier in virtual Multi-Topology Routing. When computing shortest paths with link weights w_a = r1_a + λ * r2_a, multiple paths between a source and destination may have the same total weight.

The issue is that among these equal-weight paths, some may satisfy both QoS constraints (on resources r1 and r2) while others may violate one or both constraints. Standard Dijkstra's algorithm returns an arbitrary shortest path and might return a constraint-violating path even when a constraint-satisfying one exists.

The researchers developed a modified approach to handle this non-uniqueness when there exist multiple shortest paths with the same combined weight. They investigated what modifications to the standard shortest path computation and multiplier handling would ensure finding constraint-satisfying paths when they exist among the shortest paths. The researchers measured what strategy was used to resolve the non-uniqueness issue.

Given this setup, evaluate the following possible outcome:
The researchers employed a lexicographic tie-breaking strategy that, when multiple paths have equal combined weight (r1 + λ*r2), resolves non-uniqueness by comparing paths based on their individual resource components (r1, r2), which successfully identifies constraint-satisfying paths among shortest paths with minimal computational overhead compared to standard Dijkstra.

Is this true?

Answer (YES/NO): NO